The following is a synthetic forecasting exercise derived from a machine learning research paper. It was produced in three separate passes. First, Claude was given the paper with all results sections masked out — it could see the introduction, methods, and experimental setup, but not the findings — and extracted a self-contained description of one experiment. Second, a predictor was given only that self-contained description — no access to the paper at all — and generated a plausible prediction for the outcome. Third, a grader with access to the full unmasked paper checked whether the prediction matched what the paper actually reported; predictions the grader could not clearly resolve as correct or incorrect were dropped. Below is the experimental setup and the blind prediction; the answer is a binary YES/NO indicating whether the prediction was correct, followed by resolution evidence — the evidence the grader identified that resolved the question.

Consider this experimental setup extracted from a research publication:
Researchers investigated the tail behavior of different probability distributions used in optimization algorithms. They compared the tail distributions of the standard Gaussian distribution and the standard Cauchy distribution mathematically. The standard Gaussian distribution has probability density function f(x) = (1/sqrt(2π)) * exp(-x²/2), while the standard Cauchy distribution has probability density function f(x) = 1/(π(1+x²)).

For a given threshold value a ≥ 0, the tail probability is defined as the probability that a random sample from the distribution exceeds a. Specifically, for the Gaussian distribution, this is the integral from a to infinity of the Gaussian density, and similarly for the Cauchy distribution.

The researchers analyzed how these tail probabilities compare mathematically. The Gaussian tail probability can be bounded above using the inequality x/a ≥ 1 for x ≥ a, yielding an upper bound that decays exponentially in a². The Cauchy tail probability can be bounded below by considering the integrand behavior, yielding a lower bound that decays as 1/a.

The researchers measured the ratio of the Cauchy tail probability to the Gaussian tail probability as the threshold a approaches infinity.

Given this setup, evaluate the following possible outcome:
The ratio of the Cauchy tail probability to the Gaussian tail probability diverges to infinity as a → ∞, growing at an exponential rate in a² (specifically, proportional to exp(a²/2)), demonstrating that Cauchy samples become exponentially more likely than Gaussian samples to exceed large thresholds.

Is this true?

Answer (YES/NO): YES